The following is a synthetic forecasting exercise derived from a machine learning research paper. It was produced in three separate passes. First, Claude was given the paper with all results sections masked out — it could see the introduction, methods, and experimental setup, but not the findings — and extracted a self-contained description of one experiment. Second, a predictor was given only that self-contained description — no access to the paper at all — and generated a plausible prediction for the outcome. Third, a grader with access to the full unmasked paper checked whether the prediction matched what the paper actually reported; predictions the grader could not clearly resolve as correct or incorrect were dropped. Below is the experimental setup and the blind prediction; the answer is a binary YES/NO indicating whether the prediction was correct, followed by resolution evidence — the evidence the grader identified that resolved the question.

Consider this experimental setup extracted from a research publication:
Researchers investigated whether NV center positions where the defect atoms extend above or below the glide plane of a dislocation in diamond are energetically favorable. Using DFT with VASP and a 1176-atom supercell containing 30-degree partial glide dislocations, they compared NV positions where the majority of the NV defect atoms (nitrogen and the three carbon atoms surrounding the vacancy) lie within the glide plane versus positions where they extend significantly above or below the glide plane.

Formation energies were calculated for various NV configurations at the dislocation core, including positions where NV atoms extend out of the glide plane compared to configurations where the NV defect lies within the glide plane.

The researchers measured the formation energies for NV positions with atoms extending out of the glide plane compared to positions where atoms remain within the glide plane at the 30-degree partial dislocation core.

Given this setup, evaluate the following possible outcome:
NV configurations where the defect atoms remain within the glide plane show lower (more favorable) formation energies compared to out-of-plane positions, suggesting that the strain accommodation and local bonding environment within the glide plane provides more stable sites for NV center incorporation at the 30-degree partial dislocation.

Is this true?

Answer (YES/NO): YES